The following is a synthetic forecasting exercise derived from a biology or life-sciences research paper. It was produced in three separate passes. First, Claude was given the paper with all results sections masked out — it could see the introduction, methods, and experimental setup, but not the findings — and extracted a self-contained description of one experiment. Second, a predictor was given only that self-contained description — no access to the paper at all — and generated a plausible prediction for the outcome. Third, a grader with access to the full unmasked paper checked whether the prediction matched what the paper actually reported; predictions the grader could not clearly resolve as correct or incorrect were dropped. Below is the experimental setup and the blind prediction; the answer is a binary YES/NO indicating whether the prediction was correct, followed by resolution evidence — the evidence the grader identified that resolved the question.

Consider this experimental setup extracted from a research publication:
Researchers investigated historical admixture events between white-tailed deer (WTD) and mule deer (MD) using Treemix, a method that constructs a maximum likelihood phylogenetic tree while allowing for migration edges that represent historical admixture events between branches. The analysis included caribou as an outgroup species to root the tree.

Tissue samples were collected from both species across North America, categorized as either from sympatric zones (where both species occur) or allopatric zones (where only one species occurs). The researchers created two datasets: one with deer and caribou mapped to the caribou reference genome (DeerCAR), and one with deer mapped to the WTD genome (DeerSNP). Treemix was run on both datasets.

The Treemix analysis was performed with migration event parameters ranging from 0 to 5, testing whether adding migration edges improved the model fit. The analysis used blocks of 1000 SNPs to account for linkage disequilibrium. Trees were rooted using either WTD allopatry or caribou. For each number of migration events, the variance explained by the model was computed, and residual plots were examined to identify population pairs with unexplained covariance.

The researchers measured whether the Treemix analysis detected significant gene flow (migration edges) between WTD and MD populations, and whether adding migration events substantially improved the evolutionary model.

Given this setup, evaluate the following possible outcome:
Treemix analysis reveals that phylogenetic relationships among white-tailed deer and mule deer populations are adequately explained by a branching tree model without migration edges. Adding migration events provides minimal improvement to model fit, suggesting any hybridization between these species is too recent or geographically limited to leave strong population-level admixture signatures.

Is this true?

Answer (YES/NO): YES